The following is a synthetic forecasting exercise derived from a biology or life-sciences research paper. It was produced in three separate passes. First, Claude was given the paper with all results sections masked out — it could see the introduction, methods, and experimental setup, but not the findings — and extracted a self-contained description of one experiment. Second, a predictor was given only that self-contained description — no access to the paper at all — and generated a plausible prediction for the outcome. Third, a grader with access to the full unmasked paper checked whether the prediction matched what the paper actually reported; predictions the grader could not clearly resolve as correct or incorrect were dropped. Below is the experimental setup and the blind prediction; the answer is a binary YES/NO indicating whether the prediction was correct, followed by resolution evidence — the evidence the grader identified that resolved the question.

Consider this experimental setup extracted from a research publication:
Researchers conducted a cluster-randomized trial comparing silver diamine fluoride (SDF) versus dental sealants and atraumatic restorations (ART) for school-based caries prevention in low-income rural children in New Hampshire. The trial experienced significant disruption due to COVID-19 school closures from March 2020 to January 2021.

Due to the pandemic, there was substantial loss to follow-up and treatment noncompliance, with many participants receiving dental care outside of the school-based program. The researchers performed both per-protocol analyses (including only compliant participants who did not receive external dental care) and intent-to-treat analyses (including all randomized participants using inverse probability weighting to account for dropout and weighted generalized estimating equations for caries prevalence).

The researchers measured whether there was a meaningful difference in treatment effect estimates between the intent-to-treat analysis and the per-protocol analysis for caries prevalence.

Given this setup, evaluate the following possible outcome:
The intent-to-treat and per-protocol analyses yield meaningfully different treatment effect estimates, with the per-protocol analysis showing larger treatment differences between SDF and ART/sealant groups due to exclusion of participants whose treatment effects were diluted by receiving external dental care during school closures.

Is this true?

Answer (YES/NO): NO